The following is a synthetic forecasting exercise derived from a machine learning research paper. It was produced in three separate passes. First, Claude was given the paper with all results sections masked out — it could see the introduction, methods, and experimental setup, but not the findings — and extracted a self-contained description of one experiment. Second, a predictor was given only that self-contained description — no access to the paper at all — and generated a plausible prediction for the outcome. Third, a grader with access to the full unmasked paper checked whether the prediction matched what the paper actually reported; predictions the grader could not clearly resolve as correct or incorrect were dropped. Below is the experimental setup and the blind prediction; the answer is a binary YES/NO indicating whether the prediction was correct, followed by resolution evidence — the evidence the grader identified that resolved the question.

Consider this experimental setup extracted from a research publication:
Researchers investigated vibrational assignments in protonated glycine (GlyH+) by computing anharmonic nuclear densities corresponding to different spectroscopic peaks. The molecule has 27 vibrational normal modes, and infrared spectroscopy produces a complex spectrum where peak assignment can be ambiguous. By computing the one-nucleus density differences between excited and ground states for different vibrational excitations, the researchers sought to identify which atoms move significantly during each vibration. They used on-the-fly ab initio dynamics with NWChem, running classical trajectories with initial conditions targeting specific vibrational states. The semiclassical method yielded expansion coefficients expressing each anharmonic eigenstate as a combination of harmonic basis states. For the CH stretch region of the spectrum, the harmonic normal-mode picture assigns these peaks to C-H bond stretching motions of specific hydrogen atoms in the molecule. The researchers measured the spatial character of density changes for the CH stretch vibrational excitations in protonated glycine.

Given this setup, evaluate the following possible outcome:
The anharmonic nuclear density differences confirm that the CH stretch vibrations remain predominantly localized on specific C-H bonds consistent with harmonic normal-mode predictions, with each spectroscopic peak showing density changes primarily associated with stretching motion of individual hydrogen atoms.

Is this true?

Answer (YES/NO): YES